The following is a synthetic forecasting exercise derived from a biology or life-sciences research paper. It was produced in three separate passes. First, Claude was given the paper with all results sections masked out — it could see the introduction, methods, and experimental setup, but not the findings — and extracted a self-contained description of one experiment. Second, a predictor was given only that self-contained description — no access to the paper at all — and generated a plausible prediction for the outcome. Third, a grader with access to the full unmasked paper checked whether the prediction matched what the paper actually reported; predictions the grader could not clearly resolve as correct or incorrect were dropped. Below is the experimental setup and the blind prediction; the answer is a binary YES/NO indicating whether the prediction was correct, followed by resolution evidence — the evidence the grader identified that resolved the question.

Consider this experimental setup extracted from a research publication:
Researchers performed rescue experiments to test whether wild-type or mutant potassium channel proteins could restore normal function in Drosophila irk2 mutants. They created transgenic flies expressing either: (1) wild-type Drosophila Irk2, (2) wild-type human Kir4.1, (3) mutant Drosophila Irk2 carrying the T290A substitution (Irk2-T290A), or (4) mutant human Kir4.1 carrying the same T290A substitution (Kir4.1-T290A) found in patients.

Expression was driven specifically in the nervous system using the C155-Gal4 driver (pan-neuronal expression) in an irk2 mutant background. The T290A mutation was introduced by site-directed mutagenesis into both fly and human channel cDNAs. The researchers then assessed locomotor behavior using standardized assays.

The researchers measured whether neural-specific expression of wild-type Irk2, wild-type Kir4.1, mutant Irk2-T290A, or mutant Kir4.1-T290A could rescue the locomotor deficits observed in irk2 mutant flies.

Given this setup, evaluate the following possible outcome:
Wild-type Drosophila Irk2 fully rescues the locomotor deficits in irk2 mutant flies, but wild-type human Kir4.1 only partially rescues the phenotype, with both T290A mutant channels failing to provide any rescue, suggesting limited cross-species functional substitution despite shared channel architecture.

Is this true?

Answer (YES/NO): NO